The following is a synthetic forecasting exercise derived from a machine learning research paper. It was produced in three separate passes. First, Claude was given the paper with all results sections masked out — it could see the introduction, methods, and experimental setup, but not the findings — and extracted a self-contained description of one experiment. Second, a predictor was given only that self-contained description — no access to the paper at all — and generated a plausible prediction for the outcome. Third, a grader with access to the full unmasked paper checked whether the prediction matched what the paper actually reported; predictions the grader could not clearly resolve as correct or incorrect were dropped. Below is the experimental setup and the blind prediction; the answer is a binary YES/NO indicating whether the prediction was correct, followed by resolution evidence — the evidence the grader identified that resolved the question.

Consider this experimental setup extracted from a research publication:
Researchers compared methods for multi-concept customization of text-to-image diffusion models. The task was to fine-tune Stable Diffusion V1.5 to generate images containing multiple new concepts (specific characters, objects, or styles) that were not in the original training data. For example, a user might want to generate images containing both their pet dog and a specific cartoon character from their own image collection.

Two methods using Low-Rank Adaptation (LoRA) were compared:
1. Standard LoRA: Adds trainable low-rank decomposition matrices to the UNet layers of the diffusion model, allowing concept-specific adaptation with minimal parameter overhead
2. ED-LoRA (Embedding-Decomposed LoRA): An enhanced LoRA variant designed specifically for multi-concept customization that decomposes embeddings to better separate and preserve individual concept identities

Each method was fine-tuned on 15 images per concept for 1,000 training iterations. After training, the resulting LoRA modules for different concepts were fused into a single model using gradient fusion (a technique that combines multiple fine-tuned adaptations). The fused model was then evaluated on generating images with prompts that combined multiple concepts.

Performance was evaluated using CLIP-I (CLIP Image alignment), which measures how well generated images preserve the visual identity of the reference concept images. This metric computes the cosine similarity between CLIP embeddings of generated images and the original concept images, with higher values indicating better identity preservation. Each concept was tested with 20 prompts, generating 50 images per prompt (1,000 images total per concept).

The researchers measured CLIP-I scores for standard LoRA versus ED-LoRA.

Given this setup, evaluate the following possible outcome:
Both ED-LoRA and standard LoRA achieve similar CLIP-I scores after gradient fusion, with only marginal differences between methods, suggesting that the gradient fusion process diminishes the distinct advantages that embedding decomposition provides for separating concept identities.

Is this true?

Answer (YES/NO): NO